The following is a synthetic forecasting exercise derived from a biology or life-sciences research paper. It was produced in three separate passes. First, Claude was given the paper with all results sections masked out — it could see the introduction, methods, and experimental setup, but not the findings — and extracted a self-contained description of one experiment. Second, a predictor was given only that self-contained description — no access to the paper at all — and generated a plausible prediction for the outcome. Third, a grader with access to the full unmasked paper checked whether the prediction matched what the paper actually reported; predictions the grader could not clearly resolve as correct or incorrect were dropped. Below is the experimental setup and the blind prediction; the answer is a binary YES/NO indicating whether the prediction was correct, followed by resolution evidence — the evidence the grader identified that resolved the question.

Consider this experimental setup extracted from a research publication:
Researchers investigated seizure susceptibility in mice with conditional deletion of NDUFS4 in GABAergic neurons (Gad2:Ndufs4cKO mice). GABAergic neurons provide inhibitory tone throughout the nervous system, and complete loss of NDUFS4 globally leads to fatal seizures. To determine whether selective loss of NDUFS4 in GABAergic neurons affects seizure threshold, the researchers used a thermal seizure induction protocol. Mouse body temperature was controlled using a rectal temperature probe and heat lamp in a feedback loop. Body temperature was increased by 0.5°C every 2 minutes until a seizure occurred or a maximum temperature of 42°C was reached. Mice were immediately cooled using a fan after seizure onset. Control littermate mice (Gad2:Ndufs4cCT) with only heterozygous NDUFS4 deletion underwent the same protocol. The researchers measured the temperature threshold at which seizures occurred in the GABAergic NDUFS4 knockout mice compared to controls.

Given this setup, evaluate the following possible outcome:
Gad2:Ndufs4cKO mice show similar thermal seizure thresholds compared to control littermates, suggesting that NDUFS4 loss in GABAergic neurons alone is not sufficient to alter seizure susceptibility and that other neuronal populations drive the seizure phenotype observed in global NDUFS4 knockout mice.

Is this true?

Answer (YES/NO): NO